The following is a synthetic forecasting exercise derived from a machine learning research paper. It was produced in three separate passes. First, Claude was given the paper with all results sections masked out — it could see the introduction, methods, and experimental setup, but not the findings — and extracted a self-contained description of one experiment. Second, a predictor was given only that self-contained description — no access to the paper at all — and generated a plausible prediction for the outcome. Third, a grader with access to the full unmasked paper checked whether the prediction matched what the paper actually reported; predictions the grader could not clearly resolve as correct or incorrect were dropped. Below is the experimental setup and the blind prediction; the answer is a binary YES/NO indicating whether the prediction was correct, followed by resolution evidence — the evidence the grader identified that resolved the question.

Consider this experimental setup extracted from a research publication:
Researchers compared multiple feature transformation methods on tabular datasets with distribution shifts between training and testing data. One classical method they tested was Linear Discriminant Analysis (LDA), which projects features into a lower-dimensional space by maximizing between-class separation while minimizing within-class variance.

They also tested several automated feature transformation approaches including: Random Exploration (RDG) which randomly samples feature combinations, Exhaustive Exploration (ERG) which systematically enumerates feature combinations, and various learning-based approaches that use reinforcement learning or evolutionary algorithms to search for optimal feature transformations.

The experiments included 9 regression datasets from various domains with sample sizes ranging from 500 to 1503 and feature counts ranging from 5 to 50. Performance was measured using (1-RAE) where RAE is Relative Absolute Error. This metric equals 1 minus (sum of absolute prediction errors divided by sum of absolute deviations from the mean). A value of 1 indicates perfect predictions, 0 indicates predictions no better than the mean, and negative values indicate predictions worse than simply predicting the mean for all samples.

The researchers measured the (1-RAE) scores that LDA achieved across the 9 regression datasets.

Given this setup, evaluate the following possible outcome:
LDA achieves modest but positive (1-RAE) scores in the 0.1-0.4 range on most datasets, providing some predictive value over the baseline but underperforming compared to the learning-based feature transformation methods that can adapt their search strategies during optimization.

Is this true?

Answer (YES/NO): NO